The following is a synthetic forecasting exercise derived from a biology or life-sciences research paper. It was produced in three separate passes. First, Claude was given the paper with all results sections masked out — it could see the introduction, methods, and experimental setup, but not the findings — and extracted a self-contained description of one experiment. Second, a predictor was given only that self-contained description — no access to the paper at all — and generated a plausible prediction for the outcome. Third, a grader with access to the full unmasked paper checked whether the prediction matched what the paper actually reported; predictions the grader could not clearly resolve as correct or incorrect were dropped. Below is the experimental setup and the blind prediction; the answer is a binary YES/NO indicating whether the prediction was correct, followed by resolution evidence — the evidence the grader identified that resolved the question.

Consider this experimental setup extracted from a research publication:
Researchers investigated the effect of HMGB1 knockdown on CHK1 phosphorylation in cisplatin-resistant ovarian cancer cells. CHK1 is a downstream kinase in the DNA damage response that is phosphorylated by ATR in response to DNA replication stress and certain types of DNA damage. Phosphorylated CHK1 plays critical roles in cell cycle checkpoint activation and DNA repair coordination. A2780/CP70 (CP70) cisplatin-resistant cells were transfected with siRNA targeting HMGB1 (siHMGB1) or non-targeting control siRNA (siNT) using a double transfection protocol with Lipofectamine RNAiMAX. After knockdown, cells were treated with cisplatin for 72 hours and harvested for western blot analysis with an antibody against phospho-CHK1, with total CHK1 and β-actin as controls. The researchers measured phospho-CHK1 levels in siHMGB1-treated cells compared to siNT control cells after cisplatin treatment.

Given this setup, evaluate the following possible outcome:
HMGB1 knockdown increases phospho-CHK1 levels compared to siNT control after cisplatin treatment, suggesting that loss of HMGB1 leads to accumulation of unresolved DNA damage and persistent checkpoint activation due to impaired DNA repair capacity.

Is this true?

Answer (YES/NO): NO